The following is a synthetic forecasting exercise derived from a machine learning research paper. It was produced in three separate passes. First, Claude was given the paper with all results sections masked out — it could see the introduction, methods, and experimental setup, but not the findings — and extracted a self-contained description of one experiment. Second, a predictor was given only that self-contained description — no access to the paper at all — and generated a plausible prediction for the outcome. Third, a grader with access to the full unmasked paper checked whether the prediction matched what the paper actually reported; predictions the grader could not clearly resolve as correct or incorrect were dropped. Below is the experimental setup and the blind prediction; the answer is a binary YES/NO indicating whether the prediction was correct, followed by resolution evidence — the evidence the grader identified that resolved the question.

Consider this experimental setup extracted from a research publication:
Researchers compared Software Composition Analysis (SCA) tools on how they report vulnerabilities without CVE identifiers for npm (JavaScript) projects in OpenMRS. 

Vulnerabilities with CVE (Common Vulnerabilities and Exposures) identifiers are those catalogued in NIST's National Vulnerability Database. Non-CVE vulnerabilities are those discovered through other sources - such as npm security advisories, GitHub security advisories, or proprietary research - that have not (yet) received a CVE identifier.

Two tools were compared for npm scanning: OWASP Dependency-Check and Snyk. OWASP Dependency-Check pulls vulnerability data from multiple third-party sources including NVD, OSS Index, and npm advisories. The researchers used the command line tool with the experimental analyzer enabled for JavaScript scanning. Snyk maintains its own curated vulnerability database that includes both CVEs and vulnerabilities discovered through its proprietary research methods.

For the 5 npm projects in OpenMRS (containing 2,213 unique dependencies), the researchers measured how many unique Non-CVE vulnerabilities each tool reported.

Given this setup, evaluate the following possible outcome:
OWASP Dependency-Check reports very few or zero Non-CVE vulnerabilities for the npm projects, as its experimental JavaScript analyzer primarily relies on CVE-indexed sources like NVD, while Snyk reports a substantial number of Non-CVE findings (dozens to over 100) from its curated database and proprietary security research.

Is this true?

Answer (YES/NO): NO